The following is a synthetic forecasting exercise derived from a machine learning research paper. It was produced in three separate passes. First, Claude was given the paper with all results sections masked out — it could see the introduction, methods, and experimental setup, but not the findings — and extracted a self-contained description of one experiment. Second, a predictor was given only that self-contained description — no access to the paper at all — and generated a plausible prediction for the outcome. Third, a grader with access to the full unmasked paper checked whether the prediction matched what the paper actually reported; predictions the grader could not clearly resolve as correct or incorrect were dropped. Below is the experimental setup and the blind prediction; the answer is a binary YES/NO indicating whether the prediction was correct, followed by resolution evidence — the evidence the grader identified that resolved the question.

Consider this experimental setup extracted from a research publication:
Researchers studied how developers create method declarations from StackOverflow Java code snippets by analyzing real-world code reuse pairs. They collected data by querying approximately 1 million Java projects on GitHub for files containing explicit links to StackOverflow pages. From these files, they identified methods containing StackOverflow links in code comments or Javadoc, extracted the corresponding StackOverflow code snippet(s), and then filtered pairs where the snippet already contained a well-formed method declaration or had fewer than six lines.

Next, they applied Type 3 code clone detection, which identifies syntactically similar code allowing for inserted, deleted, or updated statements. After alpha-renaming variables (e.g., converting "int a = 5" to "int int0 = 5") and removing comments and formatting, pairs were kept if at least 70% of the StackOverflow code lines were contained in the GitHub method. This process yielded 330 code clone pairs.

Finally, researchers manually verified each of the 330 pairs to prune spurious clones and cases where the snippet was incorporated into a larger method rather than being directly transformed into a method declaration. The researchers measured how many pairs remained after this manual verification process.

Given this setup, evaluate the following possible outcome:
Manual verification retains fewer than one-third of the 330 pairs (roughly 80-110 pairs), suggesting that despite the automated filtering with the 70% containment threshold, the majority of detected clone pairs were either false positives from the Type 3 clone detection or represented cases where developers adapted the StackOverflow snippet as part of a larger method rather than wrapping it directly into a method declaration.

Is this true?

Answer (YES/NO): NO